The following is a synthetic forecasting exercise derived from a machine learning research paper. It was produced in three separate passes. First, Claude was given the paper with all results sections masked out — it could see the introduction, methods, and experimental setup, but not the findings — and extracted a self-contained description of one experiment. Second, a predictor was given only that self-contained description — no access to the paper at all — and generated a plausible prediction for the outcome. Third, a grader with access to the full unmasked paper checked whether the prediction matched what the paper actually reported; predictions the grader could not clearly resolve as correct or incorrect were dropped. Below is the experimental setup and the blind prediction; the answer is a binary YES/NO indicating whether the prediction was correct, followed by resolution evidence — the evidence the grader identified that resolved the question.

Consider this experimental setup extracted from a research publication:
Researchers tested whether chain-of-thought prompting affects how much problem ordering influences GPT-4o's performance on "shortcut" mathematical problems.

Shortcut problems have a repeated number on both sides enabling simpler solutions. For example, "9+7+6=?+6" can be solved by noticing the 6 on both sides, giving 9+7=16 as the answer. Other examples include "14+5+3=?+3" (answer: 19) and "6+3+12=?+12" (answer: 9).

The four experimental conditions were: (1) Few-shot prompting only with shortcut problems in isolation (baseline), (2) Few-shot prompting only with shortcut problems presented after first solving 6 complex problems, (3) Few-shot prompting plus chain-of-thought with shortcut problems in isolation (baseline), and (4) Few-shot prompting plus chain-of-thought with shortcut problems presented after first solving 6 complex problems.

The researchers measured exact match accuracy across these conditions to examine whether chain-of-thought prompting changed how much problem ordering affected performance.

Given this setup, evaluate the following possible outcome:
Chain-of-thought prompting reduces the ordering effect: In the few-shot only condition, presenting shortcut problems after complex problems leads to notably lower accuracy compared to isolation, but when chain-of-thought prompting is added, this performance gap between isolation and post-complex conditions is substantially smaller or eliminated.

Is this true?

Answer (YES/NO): NO